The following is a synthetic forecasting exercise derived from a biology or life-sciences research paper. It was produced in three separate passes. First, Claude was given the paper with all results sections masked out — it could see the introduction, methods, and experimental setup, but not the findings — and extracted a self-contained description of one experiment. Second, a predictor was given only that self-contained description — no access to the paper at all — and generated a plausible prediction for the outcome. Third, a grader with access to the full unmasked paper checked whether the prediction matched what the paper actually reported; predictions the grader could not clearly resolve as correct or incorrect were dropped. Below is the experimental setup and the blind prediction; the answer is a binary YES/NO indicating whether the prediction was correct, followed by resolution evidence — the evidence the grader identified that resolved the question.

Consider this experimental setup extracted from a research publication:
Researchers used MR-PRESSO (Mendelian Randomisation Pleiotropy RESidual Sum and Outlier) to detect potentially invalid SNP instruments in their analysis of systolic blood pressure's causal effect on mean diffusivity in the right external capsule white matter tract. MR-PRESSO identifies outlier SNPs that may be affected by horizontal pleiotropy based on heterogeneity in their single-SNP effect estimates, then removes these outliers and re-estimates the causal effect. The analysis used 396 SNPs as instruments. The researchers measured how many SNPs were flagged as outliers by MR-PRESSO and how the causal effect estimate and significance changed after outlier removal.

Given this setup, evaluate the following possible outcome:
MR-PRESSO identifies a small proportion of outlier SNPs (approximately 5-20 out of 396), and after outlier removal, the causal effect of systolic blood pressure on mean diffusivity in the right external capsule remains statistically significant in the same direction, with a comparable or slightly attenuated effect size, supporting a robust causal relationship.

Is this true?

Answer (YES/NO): NO